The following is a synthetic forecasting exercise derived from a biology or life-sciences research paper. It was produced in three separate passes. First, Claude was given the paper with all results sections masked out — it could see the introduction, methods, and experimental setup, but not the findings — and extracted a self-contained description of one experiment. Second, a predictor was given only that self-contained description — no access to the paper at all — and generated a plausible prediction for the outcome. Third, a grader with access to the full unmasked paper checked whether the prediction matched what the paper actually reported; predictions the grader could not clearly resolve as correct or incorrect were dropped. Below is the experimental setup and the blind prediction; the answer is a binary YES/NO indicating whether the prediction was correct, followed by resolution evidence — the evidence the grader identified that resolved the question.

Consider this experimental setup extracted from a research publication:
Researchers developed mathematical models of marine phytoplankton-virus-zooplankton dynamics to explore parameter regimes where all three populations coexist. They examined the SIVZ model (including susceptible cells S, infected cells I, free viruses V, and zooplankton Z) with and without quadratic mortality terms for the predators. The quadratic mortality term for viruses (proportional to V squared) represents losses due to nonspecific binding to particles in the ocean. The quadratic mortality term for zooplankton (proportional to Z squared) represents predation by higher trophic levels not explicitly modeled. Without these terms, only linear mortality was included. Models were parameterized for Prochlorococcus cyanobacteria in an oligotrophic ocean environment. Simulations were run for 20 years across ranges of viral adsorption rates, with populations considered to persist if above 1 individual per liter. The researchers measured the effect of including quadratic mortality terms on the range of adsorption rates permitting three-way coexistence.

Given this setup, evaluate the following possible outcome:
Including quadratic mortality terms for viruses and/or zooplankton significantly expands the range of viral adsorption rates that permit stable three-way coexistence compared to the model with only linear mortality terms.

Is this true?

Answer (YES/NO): YES